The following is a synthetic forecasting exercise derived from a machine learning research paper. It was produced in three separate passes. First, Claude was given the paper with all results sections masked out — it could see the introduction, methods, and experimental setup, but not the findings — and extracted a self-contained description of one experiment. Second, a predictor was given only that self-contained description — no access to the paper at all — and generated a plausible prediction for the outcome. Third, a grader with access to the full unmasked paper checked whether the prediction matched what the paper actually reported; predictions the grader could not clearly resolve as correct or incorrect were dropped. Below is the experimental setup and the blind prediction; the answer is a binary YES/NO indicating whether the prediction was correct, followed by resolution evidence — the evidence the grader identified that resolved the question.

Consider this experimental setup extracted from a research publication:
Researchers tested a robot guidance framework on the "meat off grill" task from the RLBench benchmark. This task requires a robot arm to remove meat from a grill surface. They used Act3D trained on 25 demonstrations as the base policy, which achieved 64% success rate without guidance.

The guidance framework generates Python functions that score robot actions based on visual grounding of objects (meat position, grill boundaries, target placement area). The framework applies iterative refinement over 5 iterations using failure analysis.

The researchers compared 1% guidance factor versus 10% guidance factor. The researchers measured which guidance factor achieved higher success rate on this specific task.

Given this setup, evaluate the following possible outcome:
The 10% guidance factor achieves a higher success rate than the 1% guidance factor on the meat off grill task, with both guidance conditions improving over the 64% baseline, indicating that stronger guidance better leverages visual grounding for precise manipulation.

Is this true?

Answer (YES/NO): YES